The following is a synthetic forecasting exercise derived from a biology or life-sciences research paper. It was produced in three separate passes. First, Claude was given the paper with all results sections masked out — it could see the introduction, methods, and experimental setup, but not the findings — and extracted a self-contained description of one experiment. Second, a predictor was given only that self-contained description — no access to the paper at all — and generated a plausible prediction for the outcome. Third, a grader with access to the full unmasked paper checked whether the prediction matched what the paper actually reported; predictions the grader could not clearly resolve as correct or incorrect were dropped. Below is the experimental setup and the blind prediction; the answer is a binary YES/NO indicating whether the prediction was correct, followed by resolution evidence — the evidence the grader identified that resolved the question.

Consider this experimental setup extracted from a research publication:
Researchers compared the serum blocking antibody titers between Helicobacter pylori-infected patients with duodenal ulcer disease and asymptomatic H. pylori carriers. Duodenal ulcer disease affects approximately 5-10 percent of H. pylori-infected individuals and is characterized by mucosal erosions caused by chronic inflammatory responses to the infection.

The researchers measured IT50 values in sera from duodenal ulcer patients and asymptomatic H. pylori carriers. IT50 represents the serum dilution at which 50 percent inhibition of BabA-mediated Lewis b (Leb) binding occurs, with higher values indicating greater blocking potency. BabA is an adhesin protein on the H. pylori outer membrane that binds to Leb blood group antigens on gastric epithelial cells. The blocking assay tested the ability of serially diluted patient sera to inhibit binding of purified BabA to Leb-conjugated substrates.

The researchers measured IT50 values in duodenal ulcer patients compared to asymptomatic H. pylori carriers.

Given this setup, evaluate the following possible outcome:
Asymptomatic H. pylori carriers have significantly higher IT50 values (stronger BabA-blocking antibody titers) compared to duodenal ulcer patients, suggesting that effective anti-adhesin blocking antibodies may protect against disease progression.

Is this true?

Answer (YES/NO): YES